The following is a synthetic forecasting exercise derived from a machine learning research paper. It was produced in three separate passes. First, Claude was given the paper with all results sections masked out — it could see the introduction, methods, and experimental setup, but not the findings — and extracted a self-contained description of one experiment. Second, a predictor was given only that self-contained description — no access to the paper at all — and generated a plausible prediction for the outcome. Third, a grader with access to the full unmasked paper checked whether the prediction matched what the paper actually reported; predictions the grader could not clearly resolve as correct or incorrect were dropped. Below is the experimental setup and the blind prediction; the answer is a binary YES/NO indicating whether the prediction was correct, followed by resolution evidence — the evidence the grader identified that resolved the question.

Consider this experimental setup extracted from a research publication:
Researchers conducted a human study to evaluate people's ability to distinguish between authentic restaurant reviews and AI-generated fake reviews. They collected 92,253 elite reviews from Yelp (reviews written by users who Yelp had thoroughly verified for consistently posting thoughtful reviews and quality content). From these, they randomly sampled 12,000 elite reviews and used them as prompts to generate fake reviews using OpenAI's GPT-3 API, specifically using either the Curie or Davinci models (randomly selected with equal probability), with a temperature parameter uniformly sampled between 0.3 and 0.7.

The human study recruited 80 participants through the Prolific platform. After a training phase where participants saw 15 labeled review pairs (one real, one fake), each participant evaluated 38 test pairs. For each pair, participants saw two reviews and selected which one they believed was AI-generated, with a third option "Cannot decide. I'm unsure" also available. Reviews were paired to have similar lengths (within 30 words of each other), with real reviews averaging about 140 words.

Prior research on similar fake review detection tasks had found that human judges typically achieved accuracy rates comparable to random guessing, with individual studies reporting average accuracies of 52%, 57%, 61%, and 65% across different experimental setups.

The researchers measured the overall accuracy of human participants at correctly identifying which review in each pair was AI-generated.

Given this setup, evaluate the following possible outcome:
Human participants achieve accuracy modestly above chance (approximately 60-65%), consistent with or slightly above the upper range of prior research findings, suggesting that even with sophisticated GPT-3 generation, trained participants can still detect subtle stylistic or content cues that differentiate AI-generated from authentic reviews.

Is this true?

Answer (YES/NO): NO